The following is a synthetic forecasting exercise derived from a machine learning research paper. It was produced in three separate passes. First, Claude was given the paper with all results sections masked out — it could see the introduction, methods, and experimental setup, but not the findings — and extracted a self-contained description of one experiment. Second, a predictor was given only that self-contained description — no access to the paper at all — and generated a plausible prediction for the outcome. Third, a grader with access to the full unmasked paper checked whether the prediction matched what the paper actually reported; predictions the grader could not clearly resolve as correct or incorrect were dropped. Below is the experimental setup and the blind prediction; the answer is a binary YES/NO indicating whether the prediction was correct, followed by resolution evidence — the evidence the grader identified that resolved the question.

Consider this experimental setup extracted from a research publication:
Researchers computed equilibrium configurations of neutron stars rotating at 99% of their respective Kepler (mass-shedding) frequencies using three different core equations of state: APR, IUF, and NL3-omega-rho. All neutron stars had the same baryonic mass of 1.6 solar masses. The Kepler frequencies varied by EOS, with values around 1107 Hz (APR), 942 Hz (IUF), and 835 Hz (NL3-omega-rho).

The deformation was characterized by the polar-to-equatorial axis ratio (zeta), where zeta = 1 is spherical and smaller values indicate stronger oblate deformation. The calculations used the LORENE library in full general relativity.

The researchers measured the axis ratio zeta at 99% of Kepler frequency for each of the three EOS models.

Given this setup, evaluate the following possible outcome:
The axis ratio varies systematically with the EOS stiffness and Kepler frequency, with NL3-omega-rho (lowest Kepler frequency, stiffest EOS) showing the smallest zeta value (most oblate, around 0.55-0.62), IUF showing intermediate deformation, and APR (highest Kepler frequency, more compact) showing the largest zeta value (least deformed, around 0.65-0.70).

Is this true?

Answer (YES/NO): NO